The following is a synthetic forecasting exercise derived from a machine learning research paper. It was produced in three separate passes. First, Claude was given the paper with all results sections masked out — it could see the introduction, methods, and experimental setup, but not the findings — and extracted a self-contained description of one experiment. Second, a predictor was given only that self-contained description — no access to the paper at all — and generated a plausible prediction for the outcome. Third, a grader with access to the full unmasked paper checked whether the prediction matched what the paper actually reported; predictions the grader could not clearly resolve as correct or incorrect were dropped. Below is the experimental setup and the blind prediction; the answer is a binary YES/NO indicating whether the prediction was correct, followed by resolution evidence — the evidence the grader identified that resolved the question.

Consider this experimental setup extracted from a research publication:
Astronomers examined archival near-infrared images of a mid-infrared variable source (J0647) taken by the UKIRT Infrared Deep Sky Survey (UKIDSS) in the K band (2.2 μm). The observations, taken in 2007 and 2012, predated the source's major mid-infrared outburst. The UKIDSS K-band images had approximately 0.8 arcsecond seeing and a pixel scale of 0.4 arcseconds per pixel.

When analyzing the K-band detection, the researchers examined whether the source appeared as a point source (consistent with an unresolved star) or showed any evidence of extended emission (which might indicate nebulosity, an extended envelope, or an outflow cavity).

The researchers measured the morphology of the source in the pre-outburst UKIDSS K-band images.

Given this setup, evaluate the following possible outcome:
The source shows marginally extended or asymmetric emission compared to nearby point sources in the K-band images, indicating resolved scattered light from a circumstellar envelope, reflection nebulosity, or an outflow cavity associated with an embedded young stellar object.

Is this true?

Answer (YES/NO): YES